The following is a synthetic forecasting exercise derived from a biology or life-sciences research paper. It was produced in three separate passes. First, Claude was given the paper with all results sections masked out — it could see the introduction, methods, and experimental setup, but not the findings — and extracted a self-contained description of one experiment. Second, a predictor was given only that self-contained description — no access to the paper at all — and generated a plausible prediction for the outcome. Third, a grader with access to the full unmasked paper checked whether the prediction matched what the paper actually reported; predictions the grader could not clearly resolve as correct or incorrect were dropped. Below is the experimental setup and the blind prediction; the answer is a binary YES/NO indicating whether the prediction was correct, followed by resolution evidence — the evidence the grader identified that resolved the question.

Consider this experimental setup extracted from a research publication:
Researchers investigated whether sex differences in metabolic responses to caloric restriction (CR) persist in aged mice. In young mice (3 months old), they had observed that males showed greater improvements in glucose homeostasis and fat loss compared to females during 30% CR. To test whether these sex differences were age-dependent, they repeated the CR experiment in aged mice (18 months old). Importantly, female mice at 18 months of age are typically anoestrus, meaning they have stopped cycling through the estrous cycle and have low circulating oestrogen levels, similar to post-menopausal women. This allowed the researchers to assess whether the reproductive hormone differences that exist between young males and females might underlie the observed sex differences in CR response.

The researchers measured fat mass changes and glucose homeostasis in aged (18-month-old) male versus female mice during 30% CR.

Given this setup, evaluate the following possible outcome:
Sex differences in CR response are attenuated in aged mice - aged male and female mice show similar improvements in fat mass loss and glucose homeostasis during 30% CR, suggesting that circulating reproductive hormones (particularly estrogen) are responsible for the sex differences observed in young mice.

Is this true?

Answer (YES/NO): YES